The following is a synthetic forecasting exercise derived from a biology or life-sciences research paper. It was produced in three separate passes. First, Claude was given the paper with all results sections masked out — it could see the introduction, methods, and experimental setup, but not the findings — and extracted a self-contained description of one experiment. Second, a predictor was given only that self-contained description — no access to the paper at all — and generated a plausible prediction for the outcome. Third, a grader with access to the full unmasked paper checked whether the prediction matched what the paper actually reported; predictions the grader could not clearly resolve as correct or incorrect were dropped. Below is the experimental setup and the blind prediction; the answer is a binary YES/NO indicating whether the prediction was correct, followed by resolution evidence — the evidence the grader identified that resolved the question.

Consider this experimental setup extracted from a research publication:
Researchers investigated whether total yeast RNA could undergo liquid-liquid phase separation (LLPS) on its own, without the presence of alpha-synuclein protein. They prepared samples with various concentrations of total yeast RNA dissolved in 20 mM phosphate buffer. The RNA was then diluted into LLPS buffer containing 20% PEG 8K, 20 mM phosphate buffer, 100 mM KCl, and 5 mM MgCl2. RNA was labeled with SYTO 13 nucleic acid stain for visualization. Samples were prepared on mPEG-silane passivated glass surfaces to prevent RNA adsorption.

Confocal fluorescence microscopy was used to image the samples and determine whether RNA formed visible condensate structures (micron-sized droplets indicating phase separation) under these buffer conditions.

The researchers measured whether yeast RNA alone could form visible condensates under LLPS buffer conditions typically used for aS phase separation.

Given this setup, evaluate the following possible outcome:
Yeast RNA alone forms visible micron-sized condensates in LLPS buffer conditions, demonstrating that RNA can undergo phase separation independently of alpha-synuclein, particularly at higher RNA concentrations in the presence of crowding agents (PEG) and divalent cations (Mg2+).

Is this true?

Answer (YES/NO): NO